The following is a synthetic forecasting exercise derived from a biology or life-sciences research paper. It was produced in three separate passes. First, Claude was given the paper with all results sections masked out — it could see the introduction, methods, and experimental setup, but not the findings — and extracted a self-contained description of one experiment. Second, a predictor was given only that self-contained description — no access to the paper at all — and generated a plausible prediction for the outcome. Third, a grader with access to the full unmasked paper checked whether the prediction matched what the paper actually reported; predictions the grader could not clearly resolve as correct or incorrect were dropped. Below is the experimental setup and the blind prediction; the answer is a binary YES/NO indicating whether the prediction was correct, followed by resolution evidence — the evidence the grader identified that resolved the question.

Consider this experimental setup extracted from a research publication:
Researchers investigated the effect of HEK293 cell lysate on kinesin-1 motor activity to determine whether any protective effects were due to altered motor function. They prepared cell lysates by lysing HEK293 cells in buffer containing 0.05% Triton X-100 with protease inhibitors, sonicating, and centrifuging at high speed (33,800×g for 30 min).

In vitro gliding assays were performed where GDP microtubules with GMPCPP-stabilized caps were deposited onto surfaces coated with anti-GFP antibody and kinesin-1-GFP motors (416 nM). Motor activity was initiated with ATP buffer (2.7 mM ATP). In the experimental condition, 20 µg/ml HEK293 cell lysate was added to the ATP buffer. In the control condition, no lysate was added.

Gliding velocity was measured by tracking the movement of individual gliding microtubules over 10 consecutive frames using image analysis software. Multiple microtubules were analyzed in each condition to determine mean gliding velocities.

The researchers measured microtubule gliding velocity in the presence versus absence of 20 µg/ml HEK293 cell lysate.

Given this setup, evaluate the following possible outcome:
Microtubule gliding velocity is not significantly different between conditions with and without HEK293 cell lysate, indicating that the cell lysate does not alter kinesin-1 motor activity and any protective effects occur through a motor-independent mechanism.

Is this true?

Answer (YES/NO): YES